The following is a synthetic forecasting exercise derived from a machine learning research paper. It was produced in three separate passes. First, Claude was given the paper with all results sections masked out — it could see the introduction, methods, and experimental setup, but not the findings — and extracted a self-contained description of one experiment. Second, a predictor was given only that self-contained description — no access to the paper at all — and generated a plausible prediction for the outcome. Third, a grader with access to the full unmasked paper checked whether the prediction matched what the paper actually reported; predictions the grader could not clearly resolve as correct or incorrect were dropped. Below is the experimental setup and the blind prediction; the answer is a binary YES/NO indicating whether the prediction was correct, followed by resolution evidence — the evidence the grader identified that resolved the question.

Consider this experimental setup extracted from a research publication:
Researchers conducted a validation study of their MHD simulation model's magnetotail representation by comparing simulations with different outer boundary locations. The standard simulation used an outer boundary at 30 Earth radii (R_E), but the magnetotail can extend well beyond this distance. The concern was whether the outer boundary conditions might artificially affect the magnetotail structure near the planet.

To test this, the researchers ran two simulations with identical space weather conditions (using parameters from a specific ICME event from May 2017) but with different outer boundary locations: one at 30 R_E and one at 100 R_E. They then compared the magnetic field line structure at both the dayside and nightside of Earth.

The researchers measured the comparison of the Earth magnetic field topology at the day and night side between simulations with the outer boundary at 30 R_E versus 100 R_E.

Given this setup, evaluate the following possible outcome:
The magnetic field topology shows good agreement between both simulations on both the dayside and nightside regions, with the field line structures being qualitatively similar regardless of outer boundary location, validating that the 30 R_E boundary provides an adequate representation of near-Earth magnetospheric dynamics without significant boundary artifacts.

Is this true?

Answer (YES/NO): YES